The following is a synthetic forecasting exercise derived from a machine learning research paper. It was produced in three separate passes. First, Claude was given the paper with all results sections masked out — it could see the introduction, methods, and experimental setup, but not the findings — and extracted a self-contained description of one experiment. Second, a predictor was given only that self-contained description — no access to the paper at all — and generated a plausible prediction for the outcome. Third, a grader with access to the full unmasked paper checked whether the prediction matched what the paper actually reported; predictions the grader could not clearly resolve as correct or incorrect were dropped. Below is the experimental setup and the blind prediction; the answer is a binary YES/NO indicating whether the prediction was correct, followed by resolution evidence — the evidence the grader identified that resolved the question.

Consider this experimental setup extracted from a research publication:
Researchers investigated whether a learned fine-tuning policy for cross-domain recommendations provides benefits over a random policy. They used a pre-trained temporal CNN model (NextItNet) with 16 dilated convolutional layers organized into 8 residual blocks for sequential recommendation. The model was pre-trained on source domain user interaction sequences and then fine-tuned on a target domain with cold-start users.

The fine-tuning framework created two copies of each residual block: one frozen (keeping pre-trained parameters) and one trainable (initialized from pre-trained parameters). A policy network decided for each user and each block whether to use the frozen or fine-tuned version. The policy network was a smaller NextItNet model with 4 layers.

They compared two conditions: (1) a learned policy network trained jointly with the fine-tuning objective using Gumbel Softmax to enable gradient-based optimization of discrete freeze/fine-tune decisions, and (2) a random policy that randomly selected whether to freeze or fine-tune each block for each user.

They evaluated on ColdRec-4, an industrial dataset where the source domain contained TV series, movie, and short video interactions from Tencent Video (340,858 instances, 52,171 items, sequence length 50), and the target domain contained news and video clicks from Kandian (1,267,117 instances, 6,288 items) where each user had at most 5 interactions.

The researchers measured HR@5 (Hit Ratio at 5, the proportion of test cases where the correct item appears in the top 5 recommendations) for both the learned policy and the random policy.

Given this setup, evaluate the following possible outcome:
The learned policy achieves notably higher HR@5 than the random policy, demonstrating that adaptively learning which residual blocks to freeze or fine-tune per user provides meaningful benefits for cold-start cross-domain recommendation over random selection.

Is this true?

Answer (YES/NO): NO